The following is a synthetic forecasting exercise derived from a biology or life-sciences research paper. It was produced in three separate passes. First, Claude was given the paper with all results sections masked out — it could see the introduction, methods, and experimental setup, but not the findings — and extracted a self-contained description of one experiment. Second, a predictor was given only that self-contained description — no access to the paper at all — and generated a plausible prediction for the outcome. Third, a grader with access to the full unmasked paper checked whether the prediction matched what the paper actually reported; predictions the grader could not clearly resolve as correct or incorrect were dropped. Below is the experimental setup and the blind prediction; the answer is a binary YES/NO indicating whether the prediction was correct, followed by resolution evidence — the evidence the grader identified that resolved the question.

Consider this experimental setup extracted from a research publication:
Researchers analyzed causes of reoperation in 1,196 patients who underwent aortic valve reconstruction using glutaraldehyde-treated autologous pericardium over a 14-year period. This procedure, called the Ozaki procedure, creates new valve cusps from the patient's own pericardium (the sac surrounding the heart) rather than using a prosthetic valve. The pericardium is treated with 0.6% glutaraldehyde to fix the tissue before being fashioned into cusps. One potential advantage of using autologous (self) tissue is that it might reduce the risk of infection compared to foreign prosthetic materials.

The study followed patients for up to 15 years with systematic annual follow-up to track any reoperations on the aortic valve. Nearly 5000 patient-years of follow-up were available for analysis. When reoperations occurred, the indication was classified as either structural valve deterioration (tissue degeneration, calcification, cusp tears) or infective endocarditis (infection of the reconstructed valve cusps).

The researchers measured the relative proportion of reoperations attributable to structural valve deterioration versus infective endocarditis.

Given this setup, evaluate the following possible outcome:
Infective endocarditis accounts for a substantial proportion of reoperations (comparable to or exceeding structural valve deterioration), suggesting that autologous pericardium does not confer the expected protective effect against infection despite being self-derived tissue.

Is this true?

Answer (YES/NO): YES